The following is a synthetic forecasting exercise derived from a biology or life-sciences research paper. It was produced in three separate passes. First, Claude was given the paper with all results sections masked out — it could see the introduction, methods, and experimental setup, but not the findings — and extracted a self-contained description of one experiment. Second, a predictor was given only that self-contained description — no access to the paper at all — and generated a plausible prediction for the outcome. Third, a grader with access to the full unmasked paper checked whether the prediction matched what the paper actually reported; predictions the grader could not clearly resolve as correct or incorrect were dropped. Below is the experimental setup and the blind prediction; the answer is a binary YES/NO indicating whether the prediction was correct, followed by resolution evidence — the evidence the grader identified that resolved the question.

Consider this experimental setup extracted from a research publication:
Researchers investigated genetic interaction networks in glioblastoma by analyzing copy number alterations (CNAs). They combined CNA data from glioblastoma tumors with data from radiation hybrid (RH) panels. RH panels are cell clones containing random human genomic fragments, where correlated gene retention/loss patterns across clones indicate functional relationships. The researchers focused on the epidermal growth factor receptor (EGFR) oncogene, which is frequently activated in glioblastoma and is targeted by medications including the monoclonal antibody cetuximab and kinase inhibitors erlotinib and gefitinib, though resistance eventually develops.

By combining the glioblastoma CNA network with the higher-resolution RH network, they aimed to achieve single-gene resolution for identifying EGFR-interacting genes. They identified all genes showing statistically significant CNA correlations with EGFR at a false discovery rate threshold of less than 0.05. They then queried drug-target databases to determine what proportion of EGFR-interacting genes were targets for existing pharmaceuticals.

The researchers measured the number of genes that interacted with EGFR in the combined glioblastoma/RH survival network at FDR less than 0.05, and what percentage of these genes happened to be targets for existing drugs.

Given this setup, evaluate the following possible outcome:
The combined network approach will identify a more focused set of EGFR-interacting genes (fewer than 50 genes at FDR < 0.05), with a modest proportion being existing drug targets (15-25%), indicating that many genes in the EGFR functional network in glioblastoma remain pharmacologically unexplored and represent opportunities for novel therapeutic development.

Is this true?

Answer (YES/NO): YES